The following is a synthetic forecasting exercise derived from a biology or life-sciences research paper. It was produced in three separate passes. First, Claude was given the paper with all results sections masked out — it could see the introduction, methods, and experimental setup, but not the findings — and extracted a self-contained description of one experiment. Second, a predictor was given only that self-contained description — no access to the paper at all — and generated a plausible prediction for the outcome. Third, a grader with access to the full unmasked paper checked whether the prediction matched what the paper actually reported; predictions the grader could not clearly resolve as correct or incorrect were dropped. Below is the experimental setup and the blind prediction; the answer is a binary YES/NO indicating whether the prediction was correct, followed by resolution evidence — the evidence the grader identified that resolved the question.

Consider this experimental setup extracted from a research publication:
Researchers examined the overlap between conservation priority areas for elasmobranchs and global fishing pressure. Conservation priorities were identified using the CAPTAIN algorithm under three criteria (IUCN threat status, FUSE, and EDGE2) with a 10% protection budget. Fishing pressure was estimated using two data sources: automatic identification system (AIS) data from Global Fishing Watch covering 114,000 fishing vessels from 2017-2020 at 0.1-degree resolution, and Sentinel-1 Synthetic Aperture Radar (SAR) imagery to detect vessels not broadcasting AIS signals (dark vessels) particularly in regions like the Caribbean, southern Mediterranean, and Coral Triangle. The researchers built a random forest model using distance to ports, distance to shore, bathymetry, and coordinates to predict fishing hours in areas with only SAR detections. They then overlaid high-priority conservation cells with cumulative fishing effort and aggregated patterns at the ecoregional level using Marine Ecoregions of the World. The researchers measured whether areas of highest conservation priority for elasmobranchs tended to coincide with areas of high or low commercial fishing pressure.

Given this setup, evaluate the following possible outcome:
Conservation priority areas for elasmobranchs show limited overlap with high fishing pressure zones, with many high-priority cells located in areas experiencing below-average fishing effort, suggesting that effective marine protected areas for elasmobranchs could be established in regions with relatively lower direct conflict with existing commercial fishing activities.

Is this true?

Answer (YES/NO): NO